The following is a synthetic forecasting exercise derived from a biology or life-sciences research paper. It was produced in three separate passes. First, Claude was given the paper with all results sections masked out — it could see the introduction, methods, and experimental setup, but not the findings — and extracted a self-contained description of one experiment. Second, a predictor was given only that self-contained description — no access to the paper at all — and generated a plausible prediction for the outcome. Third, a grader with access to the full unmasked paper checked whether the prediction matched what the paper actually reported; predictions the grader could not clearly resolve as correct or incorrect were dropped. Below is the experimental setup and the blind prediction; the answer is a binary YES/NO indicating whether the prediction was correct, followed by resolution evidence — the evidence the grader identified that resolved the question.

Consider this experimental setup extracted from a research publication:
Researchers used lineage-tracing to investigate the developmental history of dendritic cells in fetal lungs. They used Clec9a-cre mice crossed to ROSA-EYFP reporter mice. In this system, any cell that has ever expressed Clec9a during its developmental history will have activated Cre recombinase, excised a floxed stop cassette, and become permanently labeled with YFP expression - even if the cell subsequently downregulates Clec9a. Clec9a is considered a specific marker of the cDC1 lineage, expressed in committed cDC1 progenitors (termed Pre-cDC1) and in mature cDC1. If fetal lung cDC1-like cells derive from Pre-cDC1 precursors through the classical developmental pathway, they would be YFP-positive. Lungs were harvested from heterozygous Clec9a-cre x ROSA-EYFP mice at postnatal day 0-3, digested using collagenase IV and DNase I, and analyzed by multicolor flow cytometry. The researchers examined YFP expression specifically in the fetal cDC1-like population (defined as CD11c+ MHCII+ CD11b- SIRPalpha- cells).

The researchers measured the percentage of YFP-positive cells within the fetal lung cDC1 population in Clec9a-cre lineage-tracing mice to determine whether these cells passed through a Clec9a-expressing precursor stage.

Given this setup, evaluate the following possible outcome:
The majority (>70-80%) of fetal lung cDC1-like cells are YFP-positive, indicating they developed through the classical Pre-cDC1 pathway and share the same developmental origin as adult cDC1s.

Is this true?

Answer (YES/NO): NO